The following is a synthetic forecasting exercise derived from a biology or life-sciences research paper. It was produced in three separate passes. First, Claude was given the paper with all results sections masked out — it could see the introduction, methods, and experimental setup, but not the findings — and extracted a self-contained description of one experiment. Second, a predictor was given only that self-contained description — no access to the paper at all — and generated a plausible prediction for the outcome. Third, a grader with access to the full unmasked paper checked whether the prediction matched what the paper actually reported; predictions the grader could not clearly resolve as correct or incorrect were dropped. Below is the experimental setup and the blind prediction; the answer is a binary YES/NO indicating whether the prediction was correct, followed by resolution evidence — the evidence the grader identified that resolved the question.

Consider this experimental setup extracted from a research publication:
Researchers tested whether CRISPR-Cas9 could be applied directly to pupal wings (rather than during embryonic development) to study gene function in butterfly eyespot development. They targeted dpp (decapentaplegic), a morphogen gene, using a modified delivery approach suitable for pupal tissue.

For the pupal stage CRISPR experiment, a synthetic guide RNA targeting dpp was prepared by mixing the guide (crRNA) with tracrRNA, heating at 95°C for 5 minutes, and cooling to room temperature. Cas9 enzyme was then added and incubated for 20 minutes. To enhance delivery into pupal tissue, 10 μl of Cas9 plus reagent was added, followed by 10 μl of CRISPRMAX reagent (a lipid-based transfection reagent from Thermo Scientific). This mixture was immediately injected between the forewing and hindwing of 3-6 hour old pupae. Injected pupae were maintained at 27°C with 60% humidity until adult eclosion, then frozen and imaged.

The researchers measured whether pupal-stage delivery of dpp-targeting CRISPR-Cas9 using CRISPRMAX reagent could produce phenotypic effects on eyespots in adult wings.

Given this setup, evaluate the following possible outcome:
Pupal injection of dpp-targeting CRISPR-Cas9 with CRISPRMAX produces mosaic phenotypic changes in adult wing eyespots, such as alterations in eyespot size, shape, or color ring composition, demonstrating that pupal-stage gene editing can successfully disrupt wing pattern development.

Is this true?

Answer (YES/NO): YES